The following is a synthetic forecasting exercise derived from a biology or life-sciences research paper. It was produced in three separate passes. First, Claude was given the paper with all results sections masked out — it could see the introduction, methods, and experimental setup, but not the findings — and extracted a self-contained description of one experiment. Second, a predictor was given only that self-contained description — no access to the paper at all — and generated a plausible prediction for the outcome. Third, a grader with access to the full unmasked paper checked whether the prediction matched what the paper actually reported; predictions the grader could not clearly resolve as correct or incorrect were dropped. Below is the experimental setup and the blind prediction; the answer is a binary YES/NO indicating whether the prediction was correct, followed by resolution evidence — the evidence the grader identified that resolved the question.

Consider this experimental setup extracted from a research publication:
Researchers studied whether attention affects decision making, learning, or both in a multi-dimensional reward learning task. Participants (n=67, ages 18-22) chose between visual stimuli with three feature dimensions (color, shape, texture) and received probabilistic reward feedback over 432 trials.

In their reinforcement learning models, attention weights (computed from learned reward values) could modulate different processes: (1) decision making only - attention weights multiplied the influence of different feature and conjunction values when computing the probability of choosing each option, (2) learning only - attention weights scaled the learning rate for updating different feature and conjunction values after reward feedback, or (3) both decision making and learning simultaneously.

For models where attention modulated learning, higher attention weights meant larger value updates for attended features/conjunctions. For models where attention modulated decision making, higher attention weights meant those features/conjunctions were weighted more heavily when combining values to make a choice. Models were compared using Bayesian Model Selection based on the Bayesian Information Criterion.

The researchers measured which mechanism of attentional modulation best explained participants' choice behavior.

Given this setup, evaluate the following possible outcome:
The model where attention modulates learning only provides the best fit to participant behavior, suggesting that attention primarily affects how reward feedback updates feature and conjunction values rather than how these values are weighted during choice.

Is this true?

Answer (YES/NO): YES